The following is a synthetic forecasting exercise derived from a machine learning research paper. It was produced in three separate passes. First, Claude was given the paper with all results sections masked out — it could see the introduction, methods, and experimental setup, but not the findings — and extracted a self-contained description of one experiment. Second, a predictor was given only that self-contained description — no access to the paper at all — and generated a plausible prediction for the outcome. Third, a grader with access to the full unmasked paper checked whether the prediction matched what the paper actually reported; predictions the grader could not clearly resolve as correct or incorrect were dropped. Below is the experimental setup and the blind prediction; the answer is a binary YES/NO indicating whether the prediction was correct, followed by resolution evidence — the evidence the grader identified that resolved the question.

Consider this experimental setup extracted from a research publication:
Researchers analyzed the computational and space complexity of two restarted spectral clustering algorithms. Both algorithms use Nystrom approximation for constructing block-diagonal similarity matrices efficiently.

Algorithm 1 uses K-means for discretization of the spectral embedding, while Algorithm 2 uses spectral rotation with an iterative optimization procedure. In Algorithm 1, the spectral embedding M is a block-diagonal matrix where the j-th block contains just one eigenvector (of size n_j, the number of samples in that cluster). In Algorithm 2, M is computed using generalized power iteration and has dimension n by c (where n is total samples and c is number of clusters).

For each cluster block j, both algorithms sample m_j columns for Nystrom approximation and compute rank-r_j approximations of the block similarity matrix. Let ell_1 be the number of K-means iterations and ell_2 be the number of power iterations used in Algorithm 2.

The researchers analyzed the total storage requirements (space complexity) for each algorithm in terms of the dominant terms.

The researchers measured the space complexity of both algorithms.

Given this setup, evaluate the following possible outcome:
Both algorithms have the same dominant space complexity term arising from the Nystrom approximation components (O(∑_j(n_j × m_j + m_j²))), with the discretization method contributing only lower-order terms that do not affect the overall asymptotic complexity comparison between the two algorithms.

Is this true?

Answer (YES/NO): NO